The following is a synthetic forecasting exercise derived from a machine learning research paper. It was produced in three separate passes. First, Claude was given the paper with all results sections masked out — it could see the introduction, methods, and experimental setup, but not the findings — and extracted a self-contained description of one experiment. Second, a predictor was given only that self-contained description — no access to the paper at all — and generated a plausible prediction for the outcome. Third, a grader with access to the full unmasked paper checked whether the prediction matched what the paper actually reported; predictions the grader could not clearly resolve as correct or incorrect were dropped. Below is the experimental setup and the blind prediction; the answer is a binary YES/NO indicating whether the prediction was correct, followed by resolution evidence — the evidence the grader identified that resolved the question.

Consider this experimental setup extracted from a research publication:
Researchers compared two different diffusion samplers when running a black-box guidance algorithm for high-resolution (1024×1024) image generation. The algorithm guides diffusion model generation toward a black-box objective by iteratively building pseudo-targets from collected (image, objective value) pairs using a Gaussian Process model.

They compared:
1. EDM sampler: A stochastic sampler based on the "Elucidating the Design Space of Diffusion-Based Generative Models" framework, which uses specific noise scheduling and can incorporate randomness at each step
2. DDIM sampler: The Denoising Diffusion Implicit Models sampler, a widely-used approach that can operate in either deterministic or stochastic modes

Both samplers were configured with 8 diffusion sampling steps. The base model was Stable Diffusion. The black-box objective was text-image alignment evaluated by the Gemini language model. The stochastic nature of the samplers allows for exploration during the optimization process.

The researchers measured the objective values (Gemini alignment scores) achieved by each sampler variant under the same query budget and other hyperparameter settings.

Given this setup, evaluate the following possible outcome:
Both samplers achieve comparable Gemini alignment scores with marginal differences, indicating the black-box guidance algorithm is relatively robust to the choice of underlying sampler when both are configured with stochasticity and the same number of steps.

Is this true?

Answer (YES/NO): YES